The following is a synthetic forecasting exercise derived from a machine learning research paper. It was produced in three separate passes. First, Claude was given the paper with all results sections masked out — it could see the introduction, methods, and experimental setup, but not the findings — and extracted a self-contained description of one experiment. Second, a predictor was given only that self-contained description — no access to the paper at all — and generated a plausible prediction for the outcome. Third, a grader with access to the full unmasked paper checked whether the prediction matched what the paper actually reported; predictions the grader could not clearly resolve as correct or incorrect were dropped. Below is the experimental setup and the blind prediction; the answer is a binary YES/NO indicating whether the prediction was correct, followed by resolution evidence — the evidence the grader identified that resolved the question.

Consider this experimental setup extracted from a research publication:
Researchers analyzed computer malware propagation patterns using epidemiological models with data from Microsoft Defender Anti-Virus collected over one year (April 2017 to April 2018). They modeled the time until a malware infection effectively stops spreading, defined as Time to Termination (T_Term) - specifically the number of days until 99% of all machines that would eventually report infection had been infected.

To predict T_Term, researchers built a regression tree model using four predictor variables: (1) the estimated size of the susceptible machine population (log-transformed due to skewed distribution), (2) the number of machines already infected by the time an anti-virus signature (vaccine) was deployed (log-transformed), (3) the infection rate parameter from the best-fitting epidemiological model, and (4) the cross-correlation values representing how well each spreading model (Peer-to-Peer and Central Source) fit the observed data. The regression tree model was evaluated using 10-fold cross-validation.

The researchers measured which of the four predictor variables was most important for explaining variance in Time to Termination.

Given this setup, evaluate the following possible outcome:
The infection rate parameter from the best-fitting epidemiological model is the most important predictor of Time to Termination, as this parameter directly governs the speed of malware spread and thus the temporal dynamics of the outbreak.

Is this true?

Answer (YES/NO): NO